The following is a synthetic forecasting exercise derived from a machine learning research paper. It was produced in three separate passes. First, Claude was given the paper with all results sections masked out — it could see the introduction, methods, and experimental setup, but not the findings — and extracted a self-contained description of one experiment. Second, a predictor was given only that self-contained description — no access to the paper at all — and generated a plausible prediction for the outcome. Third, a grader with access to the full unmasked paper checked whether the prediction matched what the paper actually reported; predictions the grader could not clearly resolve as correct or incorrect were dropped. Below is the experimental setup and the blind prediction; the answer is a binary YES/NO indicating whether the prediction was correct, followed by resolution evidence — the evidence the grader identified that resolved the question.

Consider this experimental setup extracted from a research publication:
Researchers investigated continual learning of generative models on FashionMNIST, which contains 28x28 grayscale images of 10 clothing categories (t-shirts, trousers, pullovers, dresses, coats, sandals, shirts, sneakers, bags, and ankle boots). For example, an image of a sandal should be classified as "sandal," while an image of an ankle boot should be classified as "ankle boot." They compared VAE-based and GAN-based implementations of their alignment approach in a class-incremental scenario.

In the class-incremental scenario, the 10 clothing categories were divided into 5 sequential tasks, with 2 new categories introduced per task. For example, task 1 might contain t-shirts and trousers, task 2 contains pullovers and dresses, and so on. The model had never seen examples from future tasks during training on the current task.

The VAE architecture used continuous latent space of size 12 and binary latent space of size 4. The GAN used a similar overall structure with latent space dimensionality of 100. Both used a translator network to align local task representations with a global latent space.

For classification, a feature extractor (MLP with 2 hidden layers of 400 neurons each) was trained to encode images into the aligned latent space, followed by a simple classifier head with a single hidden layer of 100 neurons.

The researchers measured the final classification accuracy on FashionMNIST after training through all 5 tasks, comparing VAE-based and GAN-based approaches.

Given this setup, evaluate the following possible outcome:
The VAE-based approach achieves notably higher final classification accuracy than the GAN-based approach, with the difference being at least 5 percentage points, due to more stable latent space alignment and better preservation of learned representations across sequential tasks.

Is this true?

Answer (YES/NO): NO